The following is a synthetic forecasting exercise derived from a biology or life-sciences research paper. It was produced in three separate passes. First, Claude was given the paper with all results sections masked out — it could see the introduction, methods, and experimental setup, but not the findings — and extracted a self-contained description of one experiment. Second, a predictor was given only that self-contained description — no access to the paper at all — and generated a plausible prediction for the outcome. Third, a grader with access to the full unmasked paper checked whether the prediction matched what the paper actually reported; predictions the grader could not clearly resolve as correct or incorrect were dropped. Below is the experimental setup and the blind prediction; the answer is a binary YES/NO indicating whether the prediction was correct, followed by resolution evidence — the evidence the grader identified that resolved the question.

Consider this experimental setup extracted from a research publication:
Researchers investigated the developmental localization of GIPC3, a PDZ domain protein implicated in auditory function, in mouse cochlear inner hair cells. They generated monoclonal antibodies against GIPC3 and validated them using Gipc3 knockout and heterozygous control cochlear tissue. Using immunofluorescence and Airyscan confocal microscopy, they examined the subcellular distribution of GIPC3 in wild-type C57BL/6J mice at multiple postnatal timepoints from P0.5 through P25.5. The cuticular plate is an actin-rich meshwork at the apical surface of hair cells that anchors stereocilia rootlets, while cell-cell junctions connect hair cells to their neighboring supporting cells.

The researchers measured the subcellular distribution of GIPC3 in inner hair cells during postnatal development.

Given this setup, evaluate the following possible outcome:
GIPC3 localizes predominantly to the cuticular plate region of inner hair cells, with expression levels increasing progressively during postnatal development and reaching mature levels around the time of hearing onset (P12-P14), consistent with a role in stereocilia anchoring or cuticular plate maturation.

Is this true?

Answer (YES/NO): NO